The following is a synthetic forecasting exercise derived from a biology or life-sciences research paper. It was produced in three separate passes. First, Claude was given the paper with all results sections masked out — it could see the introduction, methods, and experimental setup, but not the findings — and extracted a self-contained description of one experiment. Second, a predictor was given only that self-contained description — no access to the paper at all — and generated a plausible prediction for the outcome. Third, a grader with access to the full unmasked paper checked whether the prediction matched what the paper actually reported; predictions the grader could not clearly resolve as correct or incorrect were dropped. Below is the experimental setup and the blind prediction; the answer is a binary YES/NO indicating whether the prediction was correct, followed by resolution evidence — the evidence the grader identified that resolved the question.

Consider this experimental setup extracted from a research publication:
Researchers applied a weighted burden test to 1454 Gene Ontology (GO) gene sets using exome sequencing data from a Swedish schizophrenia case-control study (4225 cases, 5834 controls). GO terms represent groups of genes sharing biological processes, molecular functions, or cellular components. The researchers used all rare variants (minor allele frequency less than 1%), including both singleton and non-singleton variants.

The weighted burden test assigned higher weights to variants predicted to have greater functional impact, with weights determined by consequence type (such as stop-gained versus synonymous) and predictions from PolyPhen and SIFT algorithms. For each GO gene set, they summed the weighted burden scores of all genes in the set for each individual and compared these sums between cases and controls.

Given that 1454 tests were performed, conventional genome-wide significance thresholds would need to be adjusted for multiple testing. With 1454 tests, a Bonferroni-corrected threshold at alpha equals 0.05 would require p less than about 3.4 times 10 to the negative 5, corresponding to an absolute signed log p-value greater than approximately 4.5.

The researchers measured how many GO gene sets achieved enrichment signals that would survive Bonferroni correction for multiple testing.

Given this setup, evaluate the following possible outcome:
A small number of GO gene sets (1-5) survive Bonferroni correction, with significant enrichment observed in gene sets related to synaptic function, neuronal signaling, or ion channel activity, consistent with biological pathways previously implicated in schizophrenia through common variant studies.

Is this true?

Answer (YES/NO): NO